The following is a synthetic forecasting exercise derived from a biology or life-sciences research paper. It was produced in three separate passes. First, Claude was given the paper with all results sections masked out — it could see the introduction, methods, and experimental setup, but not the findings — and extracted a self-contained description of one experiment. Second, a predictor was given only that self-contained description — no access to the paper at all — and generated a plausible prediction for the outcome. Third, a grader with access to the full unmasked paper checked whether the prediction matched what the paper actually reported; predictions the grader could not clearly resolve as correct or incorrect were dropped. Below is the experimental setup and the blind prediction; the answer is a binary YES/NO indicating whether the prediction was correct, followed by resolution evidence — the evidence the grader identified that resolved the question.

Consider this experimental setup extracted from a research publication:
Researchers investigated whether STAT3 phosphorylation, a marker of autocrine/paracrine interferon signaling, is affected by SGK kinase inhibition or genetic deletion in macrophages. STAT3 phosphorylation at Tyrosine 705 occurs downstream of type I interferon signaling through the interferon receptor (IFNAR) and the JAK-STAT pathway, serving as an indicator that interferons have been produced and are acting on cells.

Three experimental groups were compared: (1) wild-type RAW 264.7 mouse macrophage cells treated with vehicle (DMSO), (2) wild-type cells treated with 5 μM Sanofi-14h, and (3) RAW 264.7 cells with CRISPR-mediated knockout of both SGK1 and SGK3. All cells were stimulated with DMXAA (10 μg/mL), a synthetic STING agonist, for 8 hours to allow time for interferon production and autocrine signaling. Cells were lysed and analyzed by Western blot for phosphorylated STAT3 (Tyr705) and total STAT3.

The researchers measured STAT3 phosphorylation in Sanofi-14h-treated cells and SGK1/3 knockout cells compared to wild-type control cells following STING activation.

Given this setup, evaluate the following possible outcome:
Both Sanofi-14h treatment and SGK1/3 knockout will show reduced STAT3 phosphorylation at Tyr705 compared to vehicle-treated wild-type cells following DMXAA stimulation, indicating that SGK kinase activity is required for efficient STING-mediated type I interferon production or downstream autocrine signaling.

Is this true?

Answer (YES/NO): YES